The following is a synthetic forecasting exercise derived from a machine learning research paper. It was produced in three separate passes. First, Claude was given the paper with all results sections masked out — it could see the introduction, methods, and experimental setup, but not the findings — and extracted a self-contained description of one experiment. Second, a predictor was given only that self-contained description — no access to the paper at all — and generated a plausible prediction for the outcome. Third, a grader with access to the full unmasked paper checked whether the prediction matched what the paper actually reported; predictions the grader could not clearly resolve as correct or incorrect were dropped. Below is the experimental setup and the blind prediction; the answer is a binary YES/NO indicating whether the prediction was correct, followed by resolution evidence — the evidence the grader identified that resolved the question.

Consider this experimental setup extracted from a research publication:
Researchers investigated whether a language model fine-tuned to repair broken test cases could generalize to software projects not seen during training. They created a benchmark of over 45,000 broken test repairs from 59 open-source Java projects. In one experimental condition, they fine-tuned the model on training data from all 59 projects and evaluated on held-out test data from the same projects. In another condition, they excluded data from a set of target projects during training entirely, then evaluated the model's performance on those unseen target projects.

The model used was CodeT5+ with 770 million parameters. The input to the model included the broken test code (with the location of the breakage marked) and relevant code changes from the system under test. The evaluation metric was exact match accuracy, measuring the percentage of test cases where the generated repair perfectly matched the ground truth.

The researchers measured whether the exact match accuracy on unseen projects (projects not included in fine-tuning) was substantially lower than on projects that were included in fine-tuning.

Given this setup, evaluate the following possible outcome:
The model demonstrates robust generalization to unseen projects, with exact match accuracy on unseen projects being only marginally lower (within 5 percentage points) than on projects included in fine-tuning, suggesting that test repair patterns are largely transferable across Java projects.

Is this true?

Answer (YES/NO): YES